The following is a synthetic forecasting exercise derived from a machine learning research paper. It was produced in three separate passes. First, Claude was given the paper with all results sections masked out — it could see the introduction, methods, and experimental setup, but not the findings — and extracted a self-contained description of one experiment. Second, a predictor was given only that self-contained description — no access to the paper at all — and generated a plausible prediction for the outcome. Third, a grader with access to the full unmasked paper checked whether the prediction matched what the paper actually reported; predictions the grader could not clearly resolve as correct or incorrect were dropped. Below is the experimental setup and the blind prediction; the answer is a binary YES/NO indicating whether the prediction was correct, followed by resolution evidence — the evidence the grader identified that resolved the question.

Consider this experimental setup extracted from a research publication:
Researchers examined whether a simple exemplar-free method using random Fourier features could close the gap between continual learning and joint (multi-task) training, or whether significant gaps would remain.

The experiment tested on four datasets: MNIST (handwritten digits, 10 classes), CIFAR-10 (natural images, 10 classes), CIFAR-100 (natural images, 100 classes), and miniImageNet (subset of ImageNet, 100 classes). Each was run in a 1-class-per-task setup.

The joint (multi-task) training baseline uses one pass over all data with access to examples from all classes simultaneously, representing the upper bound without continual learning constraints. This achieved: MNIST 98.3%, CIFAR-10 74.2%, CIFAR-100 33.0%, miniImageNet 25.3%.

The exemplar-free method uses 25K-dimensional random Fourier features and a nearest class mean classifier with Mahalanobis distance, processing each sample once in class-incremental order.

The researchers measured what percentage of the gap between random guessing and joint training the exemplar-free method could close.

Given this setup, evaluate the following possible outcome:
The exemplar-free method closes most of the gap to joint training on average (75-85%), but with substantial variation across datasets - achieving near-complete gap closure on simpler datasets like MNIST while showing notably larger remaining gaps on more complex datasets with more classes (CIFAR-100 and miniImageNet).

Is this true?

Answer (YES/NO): NO